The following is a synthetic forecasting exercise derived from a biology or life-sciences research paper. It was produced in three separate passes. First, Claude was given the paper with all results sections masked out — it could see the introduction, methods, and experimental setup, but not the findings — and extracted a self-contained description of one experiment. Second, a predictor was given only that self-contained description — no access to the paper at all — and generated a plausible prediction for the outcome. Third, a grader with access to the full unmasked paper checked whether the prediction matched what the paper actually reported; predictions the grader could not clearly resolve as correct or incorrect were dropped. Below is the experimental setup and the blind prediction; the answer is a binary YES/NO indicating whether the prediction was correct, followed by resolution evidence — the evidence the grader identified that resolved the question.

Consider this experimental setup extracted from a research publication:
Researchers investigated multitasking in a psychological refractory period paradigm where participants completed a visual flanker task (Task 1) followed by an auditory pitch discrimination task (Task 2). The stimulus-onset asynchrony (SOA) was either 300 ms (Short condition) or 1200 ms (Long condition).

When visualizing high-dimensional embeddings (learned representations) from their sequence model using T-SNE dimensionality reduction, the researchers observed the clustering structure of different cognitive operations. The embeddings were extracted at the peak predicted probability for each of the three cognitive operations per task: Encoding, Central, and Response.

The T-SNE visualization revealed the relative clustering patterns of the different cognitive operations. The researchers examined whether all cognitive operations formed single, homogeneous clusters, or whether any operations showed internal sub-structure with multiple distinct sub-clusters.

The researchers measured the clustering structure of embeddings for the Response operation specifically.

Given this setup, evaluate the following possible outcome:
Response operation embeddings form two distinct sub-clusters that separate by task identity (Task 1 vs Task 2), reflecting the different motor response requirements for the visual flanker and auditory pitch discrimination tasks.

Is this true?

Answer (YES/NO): NO